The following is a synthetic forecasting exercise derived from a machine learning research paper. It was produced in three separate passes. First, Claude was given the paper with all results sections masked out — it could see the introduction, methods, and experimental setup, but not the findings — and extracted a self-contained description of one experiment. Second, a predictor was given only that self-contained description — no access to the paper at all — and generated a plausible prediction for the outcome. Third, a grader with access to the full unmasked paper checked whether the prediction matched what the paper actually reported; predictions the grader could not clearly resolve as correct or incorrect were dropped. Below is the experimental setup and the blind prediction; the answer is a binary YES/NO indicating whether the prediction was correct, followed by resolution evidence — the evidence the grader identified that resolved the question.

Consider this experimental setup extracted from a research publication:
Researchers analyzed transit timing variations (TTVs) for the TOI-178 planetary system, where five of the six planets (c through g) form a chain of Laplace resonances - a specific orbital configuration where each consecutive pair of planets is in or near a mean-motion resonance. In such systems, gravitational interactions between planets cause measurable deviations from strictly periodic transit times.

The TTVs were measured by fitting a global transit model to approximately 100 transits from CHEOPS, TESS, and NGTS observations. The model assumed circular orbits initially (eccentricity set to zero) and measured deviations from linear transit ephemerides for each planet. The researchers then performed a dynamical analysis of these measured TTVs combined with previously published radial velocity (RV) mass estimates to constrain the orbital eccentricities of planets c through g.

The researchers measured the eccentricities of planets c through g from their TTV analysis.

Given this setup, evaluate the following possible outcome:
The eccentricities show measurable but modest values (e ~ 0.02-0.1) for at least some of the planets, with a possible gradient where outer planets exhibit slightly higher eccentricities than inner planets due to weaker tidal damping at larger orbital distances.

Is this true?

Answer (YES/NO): NO